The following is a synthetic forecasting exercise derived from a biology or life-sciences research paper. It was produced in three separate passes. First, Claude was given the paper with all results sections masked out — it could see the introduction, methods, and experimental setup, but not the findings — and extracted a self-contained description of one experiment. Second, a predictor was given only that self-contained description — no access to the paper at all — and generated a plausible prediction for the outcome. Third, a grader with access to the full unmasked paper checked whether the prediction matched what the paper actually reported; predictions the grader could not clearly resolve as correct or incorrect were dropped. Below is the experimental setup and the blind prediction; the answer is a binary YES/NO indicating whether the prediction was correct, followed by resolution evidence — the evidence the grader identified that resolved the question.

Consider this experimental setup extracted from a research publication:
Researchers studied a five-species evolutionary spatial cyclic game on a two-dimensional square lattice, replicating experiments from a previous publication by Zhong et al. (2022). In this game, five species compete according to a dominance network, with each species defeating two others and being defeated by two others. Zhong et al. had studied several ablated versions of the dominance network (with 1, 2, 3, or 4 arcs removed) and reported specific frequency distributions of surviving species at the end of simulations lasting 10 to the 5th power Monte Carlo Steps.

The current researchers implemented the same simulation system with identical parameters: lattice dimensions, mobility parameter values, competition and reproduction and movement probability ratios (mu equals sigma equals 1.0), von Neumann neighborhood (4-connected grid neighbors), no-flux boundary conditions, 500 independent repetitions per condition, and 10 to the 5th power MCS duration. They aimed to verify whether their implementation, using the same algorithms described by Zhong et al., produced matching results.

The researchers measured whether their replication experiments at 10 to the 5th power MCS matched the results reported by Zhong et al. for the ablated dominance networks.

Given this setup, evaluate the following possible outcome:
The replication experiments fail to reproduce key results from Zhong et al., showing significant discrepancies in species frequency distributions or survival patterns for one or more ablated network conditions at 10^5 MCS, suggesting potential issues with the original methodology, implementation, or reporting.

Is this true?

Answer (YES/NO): NO